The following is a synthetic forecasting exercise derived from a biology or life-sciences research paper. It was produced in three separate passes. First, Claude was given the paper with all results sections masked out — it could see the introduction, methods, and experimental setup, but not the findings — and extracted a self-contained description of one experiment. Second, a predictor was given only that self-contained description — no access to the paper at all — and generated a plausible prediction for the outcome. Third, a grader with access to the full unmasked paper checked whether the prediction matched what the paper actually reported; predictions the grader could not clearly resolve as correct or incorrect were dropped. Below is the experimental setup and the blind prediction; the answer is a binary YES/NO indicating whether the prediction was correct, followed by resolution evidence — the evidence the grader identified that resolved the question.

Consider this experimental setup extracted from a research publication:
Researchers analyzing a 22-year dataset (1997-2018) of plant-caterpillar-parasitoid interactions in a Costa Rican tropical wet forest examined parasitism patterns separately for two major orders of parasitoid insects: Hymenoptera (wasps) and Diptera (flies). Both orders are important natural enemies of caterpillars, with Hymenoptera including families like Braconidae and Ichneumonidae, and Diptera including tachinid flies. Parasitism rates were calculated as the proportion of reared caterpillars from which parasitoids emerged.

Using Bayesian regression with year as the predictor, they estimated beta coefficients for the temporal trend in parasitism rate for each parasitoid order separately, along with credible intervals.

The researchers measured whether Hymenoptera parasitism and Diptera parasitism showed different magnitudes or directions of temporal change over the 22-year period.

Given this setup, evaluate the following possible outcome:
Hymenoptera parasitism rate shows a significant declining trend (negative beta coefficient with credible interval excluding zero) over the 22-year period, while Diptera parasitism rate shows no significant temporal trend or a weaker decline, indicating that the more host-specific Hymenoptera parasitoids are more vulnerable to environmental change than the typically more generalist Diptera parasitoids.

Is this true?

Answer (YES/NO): NO